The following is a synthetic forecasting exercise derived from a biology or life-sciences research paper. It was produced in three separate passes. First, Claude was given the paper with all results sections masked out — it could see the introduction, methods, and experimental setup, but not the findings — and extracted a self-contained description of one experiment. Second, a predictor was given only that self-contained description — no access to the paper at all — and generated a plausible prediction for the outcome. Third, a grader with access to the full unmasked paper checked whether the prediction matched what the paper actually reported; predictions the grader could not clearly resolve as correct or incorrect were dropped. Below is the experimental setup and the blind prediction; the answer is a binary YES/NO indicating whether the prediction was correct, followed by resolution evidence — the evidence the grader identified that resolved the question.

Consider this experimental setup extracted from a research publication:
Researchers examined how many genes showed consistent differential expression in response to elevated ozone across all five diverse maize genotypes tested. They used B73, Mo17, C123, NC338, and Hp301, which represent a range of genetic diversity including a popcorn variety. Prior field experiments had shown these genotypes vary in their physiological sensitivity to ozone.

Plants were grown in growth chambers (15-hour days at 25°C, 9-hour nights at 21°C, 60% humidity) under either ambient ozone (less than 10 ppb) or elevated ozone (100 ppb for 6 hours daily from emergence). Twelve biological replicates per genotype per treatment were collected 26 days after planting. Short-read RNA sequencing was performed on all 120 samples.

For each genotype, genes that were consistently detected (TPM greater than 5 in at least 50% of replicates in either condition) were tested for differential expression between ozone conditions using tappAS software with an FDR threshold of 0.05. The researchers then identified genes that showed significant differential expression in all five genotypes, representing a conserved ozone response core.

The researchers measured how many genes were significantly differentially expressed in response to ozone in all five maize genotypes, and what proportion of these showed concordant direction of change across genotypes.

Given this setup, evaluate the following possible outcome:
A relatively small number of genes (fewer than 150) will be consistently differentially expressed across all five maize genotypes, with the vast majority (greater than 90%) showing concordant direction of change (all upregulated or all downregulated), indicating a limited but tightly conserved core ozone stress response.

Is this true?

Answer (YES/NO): YES